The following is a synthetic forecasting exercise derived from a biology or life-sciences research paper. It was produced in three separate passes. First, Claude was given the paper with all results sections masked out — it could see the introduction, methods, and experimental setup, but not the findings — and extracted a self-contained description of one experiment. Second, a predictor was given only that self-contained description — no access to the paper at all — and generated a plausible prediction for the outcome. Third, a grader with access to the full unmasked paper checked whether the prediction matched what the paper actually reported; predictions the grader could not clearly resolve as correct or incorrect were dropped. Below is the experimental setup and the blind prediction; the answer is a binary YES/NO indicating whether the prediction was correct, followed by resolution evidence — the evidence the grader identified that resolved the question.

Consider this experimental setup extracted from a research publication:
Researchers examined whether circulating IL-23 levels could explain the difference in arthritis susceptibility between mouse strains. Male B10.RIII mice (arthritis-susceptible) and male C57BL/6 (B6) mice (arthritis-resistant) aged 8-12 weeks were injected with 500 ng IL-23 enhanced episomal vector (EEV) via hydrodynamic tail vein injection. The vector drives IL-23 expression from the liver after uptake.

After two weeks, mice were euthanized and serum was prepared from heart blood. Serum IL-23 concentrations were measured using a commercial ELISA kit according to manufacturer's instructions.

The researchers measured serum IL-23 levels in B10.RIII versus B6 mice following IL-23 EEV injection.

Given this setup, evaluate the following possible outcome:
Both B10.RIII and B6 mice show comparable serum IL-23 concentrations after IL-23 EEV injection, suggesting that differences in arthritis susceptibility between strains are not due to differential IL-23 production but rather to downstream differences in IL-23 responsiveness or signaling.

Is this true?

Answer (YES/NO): YES